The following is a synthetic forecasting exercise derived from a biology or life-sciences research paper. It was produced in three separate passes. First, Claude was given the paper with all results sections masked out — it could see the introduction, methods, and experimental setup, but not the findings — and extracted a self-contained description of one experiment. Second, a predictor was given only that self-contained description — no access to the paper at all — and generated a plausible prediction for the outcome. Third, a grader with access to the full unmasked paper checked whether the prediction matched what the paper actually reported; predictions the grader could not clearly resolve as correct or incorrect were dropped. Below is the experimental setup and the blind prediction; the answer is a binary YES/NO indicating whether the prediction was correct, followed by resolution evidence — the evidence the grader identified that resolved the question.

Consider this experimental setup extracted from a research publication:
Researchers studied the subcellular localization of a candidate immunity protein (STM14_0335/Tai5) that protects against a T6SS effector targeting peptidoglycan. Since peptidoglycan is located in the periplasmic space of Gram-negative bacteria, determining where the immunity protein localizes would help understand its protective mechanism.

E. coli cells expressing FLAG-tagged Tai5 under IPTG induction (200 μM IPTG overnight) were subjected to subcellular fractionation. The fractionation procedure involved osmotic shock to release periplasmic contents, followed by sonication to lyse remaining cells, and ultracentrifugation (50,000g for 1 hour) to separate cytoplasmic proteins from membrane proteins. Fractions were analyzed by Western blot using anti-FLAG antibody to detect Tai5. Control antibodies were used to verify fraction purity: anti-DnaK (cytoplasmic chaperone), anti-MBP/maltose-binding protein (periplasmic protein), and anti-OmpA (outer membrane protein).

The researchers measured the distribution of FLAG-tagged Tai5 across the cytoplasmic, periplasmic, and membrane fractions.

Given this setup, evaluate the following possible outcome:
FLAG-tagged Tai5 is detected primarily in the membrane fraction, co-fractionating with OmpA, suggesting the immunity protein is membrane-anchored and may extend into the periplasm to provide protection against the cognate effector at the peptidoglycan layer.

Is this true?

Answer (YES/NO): NO